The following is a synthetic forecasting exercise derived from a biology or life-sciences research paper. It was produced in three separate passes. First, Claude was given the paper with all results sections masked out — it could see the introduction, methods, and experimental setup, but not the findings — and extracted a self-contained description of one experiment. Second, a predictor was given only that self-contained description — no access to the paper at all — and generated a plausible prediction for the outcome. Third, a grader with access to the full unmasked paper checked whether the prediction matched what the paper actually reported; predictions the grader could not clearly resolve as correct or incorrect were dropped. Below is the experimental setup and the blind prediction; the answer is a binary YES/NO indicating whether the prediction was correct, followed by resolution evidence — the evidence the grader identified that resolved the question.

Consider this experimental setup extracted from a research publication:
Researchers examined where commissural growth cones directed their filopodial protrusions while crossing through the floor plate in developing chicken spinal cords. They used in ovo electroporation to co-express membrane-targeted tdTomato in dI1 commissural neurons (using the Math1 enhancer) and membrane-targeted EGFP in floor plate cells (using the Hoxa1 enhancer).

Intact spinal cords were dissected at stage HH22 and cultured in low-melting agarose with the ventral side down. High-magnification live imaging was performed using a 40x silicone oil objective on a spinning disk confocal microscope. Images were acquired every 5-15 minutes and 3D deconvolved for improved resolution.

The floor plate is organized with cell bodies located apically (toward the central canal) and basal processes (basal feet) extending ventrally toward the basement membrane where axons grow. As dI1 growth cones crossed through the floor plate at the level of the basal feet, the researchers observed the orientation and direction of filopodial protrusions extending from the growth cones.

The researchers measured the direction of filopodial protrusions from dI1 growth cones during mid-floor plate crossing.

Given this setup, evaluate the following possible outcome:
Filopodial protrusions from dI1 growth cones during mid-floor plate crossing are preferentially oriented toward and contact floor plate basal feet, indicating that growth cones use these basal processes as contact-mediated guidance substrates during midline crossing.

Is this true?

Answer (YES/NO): NO